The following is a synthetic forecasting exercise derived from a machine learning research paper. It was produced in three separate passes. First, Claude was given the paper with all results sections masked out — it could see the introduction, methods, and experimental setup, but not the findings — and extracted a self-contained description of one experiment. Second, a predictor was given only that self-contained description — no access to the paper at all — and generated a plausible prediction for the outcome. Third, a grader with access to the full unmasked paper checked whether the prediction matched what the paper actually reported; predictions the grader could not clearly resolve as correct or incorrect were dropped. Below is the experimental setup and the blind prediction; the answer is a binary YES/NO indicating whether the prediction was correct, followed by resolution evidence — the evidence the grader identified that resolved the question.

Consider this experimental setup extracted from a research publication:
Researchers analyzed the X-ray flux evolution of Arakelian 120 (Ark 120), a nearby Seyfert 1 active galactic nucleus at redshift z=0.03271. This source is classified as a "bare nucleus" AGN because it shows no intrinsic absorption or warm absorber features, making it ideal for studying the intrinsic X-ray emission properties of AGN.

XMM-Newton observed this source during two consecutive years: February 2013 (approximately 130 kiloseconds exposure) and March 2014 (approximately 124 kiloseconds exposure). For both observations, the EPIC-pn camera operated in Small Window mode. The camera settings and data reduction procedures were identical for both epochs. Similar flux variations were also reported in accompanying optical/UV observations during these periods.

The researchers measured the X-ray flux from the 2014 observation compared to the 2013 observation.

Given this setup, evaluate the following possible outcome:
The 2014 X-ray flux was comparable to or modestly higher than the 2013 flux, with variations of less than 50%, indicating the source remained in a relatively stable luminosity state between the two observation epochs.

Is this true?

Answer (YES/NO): NO